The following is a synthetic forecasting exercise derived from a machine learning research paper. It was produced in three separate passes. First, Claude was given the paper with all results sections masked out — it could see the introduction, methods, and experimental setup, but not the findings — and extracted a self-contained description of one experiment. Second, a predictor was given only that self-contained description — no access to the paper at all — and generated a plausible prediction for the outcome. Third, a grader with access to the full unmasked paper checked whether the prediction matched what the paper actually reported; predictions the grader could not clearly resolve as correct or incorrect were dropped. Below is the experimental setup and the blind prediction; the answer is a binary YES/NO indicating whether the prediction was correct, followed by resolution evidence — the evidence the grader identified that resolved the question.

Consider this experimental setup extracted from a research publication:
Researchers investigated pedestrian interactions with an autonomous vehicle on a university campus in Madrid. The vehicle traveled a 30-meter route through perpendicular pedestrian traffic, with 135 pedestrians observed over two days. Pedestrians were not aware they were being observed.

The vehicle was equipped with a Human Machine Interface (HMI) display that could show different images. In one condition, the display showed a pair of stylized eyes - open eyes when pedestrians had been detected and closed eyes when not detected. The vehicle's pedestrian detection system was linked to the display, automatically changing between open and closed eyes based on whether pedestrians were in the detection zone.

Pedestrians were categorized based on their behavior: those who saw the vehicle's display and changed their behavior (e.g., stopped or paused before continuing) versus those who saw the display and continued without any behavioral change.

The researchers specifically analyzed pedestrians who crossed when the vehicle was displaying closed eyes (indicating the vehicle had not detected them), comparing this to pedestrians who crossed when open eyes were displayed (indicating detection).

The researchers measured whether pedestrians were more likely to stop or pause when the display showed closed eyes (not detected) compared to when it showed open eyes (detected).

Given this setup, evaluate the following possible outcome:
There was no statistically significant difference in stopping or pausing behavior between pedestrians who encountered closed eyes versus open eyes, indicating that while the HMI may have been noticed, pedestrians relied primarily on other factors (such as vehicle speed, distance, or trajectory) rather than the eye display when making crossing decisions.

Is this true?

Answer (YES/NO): YES